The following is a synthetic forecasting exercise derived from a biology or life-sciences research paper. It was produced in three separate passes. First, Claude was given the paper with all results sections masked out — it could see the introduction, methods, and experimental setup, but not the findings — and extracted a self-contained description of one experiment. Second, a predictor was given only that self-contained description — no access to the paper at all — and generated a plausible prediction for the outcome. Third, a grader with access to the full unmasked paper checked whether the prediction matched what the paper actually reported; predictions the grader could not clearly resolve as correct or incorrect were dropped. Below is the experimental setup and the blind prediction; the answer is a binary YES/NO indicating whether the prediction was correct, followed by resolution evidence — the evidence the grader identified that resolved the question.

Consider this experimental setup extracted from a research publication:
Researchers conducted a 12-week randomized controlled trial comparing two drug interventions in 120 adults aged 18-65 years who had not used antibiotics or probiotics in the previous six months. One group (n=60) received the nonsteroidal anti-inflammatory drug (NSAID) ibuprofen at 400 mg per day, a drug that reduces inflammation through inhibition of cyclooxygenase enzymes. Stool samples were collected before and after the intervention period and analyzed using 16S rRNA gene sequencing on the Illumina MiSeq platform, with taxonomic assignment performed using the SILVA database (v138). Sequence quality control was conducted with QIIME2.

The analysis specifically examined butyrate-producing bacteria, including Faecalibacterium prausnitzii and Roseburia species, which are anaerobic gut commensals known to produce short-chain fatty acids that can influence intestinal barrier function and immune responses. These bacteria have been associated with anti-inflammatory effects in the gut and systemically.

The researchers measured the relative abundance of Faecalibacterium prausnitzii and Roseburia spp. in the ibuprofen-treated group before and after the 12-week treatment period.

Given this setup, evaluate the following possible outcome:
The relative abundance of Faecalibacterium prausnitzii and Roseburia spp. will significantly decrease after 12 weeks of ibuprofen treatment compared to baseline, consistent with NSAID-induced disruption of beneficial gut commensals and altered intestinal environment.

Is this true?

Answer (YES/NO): NO